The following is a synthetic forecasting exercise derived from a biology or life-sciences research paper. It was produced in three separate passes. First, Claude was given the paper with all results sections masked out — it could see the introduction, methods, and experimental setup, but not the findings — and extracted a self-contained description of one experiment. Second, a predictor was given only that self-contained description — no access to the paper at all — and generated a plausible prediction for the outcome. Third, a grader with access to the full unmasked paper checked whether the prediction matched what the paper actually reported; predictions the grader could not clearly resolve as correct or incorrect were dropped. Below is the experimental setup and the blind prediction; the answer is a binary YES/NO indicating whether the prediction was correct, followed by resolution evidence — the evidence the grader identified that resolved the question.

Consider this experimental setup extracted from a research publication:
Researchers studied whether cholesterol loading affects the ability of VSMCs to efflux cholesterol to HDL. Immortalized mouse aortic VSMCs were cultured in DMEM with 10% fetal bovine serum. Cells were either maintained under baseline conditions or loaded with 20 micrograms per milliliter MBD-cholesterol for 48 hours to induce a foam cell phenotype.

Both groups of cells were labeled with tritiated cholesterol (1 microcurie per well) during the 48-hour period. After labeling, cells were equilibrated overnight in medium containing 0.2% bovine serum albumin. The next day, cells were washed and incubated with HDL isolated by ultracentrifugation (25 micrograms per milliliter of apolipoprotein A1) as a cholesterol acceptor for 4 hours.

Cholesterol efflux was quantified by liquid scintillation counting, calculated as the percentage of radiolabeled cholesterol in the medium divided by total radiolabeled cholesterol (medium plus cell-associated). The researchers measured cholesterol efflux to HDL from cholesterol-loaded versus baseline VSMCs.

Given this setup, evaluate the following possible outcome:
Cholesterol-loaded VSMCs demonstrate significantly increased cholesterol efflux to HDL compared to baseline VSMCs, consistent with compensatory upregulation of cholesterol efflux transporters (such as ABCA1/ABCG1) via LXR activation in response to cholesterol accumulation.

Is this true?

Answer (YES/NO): NO